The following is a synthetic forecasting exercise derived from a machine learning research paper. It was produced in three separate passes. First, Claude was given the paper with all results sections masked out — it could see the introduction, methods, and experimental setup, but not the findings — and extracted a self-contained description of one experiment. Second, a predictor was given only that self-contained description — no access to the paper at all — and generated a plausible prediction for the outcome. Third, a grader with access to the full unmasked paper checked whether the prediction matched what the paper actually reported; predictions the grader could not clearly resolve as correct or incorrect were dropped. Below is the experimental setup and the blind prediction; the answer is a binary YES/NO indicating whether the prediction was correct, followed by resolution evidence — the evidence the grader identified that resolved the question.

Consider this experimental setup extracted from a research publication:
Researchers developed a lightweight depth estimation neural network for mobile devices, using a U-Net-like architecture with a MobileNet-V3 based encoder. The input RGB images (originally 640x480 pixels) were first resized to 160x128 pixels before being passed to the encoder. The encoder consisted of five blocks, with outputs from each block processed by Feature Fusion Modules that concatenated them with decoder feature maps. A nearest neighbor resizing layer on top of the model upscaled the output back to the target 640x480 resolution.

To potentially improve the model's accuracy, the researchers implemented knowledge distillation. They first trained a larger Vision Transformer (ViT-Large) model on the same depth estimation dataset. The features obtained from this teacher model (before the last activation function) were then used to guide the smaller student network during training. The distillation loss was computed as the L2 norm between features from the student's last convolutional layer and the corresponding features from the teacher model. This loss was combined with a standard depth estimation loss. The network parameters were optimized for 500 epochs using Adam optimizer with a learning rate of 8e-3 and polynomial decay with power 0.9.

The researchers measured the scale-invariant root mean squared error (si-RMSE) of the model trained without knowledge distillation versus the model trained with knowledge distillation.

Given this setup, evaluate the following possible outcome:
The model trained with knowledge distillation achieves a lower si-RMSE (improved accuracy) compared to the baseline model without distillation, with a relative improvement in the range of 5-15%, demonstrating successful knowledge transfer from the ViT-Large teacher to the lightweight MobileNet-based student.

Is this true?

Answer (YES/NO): NO